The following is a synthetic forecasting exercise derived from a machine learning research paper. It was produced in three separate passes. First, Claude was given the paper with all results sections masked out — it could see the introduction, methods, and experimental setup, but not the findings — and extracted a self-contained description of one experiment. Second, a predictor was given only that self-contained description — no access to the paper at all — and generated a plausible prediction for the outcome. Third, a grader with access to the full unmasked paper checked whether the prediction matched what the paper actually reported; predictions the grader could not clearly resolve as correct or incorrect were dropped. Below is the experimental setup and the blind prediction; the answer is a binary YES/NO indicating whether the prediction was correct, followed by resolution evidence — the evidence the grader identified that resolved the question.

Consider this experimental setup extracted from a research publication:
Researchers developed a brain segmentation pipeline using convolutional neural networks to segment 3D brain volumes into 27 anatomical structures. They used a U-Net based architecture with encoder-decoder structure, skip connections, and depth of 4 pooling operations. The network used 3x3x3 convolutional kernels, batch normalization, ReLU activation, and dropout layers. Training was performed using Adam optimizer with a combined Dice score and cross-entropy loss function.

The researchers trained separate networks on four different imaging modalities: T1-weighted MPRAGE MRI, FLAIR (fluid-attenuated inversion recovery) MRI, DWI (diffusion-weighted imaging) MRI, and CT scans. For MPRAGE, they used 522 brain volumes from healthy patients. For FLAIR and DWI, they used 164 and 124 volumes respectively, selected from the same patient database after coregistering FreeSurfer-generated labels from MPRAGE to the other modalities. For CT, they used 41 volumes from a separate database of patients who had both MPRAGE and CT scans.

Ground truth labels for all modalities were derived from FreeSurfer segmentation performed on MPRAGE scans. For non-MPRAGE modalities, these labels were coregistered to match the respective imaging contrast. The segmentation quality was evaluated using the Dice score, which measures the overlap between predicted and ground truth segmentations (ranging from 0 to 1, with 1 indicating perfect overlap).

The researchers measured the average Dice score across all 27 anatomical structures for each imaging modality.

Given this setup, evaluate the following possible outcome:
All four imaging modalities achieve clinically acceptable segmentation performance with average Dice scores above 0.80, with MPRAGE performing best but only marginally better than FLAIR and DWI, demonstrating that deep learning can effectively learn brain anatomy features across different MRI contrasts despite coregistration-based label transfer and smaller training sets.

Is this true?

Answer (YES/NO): NO